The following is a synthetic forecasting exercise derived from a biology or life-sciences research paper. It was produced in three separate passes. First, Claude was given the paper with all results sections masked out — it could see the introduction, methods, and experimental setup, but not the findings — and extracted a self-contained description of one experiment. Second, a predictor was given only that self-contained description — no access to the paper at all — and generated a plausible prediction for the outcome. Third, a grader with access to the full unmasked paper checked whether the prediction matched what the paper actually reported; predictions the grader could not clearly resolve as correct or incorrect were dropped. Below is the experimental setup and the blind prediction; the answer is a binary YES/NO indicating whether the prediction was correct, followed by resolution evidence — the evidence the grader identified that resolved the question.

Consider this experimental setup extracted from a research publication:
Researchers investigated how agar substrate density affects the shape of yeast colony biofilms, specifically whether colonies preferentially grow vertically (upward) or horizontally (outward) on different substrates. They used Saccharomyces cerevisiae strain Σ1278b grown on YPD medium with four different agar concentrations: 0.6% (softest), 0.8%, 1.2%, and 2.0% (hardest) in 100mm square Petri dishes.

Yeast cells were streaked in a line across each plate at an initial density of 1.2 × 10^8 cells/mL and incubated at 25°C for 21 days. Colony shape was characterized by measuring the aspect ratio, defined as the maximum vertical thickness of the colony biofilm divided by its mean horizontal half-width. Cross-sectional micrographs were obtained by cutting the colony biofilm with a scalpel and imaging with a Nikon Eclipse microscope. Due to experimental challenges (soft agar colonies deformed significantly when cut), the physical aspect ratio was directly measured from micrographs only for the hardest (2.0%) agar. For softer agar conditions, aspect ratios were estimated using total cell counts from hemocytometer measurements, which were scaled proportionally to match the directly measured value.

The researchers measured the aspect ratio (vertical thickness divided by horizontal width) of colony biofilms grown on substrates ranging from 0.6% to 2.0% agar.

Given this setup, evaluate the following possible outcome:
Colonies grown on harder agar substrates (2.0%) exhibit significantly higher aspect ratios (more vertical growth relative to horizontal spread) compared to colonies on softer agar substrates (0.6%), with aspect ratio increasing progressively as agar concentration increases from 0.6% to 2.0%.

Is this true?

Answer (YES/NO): YES